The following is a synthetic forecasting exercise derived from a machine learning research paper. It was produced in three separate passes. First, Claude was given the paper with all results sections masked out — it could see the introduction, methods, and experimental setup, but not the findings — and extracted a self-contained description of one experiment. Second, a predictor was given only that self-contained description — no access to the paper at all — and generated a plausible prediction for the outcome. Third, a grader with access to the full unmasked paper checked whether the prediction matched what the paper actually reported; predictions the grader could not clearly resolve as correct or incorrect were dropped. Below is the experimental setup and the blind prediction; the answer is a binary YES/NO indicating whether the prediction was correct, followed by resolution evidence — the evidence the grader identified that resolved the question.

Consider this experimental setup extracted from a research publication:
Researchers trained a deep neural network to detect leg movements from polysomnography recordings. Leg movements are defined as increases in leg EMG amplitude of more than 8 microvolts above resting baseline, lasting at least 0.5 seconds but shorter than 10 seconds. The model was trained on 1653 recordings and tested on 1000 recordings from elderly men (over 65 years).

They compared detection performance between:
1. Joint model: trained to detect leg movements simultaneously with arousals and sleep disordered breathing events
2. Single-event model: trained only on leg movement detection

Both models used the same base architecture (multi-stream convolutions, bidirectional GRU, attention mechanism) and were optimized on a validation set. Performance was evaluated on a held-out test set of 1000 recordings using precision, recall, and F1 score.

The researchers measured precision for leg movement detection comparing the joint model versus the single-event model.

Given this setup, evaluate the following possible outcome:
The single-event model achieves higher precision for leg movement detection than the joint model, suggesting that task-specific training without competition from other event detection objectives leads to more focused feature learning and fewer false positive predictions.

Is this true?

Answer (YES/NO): YES